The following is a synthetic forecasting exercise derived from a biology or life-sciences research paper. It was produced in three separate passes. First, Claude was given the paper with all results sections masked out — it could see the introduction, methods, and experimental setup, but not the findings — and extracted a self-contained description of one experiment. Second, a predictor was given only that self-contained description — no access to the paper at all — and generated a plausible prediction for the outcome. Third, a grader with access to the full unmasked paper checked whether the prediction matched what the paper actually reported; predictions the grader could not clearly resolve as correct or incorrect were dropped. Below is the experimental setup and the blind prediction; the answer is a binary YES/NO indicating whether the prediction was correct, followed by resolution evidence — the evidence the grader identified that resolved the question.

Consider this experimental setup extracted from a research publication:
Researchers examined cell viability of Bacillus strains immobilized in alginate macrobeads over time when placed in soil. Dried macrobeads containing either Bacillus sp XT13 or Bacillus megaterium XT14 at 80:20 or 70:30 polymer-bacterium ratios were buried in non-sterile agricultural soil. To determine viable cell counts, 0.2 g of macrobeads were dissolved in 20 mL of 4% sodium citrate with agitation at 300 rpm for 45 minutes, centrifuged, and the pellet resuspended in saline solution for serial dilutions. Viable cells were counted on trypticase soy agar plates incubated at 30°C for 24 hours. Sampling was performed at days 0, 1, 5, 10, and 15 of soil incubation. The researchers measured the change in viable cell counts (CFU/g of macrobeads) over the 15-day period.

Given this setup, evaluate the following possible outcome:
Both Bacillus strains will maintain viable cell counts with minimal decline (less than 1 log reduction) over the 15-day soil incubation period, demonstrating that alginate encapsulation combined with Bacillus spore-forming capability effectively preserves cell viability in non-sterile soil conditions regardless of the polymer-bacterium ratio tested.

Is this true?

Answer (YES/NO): NO